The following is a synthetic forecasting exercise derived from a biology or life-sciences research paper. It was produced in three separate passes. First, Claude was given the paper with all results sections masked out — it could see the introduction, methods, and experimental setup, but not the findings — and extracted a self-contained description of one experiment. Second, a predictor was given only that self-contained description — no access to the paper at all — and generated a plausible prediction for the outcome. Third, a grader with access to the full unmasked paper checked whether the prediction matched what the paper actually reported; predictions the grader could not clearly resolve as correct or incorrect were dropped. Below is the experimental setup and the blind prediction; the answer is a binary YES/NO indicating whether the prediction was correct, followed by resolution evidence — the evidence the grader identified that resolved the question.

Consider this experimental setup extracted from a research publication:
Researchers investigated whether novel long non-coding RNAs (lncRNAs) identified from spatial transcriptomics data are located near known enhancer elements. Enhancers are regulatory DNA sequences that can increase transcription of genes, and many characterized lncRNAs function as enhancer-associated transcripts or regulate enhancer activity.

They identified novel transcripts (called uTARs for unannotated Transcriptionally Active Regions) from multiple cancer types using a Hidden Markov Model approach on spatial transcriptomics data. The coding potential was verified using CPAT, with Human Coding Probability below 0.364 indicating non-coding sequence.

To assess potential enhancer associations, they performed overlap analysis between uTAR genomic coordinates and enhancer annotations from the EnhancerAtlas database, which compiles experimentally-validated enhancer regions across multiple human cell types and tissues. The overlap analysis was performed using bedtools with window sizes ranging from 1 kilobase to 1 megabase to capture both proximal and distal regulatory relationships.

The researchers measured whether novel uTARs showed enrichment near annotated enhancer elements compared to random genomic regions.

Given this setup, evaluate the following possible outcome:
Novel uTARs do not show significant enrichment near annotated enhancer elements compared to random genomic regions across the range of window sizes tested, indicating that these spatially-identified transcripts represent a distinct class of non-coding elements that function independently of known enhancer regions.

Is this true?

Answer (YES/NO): NO